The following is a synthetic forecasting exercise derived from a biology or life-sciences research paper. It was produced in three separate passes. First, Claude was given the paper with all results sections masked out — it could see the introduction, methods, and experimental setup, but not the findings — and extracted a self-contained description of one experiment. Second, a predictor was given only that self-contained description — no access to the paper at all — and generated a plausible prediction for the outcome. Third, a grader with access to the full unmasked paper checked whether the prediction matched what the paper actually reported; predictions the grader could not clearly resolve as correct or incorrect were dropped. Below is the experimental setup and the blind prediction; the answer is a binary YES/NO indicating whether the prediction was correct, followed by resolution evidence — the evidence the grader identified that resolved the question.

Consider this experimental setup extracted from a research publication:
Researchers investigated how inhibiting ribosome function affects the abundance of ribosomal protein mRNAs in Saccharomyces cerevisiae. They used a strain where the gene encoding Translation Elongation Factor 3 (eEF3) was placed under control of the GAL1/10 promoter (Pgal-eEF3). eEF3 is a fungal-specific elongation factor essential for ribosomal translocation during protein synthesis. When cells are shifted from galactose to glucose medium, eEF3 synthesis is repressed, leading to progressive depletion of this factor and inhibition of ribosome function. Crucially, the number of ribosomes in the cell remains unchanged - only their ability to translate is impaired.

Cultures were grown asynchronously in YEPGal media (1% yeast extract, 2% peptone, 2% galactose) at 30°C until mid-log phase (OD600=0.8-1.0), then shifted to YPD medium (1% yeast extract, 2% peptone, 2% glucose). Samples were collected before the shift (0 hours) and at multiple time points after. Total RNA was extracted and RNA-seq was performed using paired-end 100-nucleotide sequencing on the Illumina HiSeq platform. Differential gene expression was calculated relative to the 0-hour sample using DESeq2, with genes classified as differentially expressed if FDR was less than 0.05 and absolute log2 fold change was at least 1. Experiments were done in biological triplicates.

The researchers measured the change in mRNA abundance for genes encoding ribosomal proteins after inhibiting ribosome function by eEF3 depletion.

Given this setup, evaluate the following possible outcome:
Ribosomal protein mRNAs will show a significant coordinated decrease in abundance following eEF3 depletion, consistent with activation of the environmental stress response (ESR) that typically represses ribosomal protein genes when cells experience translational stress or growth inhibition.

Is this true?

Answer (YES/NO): YES